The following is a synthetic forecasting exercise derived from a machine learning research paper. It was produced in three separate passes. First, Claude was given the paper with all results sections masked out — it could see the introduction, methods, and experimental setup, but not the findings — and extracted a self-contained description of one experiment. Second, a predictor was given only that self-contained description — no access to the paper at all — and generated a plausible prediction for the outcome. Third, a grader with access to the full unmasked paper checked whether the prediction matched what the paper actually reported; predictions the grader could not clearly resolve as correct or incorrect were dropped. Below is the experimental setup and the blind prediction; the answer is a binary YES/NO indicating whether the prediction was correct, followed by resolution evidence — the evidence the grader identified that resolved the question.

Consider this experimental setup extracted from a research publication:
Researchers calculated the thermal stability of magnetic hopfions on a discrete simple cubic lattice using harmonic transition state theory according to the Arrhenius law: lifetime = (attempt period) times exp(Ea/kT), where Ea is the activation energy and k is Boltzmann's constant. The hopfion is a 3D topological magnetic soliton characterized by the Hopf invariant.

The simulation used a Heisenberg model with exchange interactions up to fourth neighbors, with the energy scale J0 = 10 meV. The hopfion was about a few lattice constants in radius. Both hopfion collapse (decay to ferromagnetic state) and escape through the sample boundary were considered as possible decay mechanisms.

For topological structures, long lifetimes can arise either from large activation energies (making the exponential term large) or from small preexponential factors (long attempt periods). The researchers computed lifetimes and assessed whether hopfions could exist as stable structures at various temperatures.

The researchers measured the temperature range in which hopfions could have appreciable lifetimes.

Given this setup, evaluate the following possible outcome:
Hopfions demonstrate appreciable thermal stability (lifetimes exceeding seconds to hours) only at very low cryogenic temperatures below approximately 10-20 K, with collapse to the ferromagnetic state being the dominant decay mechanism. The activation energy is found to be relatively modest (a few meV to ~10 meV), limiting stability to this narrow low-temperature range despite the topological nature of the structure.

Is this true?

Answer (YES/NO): NO